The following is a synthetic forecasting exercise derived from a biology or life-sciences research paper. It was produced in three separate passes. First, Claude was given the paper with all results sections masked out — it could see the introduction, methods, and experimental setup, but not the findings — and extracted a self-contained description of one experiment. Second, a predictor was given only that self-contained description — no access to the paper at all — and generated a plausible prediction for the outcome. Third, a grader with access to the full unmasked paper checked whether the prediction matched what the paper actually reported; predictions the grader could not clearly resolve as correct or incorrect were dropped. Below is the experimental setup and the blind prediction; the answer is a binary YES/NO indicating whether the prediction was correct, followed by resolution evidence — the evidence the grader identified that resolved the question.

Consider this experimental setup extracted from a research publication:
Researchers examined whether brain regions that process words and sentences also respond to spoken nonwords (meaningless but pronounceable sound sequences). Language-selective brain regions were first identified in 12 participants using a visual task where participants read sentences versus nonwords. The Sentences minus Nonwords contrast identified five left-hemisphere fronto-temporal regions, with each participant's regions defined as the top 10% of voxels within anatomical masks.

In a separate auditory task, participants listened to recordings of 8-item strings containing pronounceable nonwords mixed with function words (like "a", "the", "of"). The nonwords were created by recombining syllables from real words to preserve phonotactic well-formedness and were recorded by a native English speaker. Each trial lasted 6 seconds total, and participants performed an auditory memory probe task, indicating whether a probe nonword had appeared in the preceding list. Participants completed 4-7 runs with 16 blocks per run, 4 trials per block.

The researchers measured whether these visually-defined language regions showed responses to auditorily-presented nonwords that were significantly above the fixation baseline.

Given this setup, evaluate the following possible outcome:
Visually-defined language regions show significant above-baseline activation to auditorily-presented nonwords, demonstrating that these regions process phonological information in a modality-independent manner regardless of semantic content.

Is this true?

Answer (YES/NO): YES